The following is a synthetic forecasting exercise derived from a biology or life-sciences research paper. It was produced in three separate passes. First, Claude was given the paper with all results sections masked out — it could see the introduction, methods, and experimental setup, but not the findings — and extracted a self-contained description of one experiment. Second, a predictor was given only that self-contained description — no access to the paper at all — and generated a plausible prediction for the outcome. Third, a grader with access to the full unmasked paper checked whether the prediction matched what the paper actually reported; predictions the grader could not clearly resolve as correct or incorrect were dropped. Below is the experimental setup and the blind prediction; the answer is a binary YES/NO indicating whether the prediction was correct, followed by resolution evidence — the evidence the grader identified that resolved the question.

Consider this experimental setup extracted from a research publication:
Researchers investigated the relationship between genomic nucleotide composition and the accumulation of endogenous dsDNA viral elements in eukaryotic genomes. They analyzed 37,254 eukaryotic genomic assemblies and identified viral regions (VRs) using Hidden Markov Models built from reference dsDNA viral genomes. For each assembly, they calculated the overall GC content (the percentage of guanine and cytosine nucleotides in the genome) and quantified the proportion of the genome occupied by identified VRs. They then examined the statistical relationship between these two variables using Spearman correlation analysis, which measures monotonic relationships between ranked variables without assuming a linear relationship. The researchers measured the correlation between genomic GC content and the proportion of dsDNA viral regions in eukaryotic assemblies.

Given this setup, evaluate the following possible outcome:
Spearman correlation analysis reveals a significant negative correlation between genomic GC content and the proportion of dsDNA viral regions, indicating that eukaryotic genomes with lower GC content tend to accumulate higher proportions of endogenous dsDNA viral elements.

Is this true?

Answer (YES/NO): YES